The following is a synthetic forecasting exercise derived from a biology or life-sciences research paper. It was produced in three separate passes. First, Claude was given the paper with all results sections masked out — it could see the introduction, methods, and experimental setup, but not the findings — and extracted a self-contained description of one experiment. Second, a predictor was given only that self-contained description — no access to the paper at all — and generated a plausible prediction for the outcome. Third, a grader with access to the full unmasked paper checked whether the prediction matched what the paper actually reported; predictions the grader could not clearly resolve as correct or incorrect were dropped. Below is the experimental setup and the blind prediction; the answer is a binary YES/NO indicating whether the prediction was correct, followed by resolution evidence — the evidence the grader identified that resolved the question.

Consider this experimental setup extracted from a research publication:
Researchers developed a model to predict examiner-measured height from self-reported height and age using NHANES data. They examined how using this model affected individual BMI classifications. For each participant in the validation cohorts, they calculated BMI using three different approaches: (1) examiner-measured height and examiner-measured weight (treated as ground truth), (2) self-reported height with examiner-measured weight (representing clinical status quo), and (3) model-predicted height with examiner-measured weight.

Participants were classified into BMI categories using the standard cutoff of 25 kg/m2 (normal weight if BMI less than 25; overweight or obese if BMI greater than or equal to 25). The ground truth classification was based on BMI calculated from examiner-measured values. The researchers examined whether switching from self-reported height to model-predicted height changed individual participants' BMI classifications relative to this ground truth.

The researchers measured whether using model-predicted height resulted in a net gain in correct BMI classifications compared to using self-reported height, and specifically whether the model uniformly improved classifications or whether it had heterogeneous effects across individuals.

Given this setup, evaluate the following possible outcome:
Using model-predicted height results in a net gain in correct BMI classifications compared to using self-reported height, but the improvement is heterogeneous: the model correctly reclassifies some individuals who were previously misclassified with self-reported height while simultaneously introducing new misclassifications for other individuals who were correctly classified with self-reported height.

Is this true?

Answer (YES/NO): YES